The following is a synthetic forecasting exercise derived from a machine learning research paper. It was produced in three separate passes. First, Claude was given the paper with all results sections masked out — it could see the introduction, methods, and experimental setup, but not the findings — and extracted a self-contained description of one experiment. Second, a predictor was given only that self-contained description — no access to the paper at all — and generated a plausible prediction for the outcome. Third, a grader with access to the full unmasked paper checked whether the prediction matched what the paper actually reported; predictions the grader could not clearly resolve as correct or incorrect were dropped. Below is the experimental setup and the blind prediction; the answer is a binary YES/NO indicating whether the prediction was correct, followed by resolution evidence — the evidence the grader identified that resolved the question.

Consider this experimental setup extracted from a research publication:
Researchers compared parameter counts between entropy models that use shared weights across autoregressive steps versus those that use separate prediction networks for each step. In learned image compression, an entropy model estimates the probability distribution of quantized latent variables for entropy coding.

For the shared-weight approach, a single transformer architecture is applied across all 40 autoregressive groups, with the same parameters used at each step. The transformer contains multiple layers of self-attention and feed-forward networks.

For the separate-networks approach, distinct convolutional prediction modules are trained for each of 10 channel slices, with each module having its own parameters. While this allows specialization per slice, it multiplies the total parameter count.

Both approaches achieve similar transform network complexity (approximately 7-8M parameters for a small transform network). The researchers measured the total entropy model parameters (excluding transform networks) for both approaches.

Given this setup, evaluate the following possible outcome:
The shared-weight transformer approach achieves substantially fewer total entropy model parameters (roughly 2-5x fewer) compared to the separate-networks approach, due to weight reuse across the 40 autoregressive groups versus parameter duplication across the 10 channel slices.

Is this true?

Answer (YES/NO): YES